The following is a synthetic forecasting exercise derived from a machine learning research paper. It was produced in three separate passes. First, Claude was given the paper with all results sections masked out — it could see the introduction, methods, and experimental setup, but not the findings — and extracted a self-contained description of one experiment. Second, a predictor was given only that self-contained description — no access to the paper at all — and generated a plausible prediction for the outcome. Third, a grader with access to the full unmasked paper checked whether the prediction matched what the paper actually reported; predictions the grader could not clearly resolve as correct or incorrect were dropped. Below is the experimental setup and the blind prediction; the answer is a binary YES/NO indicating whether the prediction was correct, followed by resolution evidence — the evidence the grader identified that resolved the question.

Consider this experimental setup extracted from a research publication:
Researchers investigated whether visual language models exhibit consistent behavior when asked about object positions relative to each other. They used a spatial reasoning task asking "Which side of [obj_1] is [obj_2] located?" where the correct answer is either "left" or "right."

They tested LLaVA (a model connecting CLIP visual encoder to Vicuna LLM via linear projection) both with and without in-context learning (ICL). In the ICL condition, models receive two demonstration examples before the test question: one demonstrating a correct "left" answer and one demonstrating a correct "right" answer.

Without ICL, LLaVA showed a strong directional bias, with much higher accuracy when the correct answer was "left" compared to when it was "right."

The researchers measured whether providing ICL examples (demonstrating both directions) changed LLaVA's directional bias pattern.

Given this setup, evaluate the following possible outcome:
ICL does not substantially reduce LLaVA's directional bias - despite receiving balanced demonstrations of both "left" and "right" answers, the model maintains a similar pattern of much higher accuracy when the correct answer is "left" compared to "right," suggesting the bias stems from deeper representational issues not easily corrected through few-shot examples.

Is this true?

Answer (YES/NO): YES